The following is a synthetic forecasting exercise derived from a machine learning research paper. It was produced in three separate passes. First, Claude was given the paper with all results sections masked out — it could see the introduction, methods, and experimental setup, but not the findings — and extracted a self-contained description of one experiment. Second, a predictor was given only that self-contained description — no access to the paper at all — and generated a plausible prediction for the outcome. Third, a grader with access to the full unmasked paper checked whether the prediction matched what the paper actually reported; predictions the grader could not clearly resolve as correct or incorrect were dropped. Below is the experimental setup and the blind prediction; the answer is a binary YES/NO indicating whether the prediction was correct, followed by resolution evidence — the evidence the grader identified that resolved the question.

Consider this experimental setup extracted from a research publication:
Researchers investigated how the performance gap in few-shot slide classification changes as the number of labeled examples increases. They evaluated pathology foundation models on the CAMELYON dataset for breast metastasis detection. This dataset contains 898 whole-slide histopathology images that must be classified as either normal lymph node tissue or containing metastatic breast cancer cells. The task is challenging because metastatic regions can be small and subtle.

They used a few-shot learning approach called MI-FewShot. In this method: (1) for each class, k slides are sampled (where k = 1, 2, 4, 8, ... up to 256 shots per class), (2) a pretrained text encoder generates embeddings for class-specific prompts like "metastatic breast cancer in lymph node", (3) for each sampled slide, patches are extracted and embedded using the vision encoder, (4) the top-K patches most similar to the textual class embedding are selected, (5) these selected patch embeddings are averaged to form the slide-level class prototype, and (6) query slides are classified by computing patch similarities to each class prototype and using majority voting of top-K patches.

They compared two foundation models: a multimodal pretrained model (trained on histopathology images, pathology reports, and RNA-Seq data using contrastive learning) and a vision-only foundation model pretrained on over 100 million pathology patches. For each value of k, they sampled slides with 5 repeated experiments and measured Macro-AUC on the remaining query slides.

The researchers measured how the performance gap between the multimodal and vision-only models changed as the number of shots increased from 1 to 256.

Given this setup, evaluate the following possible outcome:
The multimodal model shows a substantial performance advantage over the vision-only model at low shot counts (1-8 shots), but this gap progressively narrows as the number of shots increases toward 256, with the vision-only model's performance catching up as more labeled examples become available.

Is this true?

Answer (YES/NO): YES